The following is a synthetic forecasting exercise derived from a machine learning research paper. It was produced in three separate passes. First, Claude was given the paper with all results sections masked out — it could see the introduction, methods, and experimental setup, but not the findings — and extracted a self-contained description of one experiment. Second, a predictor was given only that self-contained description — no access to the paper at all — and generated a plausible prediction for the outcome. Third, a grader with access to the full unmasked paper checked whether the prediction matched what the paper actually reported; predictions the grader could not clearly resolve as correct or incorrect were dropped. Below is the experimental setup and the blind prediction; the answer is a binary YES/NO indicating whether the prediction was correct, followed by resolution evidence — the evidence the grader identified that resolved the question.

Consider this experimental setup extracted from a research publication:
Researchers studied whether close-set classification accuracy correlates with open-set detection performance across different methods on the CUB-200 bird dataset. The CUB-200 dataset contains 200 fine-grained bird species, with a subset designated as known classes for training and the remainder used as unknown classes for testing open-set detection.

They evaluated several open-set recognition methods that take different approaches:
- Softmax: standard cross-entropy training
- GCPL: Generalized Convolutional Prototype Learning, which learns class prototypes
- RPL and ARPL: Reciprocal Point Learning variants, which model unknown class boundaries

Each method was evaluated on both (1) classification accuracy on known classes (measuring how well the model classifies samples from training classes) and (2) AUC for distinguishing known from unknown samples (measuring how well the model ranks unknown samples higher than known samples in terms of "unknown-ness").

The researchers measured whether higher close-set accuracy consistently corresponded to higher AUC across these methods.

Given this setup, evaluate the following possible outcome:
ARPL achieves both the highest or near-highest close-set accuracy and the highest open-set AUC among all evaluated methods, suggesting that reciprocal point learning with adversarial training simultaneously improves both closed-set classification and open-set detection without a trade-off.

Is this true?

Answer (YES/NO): NO